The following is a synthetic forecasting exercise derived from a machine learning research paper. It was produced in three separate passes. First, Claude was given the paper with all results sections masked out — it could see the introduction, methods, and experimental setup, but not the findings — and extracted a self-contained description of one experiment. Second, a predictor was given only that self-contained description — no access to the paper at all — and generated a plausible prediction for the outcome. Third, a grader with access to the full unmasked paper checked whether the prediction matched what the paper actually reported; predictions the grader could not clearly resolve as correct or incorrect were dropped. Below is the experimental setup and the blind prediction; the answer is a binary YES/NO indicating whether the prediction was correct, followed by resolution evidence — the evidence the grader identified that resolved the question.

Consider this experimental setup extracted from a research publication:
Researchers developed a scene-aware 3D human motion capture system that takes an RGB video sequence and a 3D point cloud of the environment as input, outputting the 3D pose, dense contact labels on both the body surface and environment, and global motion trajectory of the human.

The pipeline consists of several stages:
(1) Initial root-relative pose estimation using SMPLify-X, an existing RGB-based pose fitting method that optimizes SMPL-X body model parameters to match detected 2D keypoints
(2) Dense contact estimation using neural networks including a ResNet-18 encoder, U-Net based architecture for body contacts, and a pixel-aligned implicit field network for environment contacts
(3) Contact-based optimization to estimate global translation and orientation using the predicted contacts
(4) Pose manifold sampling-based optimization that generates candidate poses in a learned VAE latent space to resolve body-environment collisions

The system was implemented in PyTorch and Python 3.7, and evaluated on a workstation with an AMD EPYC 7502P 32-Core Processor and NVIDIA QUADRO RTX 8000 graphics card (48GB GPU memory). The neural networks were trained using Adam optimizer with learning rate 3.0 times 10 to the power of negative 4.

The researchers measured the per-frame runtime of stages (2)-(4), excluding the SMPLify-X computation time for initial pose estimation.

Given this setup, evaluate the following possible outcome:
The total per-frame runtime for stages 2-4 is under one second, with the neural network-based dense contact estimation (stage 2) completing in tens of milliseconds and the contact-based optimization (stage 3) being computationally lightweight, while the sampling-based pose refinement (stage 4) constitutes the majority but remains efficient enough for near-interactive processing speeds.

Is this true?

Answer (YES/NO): NO